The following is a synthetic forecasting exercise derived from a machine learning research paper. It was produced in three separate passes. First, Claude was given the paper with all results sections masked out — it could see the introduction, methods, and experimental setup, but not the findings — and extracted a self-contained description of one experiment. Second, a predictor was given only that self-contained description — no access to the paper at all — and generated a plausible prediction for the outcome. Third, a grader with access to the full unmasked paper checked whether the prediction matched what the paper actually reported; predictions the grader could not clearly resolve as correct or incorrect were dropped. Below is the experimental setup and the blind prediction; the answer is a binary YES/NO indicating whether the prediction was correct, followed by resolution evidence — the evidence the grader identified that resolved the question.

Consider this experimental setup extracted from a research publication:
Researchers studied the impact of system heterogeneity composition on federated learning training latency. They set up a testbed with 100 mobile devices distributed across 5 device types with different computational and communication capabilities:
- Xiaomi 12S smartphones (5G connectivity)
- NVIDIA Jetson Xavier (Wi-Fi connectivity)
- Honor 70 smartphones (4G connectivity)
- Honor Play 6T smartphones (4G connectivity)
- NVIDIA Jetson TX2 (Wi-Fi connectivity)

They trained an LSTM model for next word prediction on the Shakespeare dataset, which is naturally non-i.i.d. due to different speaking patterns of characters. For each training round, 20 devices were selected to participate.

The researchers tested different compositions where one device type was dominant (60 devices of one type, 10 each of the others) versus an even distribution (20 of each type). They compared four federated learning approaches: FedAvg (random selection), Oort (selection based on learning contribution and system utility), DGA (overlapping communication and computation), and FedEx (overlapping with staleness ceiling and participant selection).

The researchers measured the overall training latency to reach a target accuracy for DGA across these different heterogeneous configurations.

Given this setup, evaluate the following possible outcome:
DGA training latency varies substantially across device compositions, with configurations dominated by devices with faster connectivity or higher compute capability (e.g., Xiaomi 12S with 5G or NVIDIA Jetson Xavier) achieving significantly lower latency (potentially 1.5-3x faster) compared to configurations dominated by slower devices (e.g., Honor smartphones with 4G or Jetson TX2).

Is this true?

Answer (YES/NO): NO